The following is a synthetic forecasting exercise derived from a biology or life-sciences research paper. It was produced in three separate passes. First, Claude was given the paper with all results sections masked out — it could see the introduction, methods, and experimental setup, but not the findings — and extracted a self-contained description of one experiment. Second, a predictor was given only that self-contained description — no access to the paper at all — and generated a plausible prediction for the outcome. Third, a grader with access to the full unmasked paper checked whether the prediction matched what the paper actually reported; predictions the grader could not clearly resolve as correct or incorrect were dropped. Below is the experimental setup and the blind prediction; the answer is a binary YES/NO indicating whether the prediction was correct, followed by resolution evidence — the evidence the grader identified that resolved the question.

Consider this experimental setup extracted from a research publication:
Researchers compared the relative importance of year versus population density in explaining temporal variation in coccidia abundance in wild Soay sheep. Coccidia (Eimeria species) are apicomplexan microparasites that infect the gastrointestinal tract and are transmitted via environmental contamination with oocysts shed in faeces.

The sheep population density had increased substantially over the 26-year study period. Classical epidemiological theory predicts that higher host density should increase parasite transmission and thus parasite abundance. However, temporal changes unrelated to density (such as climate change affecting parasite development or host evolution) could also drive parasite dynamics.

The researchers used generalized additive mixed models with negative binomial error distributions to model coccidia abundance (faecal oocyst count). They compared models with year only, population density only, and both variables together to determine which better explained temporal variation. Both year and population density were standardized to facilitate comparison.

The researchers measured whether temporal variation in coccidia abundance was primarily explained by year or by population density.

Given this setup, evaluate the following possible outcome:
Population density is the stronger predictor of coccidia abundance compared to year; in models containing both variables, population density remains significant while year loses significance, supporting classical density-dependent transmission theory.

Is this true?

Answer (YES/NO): NO